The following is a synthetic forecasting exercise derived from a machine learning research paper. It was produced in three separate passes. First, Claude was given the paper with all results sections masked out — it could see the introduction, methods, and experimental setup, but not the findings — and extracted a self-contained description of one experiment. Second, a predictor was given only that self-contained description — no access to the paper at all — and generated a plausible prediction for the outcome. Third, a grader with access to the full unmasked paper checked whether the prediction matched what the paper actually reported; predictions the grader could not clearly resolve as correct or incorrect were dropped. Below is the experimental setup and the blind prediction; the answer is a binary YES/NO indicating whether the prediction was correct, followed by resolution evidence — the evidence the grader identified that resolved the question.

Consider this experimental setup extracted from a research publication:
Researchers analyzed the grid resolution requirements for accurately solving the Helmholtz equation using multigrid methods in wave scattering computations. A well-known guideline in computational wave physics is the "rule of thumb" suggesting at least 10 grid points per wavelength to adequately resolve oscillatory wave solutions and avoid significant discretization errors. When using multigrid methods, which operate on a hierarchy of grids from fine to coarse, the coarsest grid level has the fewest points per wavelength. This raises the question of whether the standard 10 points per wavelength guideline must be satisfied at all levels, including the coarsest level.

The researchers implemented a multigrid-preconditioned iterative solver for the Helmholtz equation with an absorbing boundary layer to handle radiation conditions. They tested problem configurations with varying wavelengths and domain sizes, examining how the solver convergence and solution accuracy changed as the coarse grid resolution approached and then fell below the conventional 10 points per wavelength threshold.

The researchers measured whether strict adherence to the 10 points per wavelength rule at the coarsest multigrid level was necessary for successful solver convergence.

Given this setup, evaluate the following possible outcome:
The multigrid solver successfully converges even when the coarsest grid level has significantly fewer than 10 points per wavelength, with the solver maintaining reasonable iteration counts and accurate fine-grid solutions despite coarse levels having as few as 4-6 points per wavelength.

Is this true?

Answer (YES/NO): NO